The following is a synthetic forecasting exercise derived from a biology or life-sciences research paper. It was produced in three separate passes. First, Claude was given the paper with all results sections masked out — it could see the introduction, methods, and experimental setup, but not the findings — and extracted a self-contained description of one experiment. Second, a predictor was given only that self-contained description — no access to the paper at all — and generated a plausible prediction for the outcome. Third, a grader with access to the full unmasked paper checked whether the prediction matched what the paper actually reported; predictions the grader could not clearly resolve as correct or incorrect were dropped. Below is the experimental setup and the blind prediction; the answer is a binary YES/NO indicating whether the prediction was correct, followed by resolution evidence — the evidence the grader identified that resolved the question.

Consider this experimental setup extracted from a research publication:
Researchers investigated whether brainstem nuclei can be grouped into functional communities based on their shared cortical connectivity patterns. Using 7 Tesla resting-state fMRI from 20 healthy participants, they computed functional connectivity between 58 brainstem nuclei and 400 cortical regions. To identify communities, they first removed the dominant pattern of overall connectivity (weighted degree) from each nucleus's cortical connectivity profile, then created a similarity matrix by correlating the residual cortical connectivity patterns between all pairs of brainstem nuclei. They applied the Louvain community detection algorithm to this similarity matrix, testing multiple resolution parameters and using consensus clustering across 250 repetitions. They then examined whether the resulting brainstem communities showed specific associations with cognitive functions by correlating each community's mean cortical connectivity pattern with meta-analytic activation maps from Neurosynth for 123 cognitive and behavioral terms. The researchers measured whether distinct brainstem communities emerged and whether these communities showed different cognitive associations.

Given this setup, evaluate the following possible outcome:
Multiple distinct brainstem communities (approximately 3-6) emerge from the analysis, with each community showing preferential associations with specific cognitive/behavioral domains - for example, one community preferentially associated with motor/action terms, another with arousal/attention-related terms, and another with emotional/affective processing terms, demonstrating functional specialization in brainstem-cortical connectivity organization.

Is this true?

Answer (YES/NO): YES